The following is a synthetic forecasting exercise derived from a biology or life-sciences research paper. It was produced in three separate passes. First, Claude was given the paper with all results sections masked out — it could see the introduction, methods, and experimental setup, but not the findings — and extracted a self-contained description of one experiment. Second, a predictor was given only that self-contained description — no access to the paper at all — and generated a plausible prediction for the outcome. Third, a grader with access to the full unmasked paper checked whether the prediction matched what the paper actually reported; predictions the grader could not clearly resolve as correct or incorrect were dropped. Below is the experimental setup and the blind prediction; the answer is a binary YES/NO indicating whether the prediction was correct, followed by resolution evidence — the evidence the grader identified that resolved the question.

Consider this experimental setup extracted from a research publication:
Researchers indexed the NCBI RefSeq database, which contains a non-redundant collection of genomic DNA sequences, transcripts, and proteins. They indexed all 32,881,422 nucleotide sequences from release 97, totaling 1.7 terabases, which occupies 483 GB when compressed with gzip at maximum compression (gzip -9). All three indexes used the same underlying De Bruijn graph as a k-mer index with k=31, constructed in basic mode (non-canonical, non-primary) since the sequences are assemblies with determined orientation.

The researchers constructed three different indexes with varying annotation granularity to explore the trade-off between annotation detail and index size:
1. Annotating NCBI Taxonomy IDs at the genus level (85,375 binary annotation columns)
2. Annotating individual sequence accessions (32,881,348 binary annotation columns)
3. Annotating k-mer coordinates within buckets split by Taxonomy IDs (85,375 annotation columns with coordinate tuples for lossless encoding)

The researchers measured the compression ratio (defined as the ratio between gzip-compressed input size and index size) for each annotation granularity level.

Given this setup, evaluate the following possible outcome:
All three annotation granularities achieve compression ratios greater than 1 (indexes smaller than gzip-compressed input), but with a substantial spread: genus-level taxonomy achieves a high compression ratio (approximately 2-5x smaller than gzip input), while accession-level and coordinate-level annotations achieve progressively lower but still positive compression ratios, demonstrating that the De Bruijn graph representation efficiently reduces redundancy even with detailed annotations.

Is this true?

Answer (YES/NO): NO